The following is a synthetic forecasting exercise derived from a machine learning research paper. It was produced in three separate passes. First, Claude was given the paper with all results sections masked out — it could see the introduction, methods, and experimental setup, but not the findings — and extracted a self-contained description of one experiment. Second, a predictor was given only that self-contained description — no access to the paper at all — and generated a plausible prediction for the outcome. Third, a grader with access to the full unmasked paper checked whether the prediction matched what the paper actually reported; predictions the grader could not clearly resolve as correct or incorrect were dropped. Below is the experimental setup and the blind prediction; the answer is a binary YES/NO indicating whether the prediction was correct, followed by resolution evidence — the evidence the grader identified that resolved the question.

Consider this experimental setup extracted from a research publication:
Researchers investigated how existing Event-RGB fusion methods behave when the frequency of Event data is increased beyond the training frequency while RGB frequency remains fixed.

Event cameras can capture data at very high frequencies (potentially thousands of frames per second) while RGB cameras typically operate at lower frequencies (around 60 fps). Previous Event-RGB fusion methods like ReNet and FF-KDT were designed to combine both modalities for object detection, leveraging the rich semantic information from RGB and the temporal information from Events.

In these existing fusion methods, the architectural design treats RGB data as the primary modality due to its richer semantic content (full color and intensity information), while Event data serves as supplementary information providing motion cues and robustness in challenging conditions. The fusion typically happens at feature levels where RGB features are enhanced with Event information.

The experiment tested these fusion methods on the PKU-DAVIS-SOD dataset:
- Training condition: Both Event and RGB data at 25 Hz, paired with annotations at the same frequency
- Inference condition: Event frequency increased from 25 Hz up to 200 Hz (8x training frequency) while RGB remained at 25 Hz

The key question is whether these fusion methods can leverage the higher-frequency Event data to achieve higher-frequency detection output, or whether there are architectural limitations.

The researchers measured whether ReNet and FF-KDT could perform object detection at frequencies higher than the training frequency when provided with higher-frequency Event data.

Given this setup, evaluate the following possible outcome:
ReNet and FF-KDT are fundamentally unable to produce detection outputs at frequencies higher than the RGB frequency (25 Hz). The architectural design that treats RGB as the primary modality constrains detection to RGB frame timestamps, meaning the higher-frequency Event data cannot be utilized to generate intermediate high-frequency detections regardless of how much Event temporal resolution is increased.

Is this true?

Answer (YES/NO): YES